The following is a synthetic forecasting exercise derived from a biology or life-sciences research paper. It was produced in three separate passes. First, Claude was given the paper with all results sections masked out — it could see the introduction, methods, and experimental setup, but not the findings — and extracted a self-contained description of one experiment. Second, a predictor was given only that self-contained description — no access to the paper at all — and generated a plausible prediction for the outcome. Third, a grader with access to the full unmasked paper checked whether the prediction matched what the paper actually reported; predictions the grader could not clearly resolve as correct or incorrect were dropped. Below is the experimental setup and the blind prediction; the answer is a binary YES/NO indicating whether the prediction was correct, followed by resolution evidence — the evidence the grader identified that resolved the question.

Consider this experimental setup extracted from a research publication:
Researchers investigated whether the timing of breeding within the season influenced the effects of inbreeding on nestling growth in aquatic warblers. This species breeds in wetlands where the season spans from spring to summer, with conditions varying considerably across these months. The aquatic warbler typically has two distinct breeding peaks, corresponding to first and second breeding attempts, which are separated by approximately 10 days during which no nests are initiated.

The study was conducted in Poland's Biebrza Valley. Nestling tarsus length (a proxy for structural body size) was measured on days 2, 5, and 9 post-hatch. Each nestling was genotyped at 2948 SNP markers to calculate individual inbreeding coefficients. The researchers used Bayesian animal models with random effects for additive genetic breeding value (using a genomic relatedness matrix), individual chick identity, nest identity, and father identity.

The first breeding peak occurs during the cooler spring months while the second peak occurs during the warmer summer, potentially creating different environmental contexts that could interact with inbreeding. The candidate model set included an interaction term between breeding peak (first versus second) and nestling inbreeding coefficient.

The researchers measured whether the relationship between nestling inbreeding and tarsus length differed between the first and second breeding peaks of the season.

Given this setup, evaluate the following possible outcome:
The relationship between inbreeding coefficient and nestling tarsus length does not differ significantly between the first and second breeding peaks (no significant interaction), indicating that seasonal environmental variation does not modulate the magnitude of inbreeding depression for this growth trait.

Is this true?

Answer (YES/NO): NO